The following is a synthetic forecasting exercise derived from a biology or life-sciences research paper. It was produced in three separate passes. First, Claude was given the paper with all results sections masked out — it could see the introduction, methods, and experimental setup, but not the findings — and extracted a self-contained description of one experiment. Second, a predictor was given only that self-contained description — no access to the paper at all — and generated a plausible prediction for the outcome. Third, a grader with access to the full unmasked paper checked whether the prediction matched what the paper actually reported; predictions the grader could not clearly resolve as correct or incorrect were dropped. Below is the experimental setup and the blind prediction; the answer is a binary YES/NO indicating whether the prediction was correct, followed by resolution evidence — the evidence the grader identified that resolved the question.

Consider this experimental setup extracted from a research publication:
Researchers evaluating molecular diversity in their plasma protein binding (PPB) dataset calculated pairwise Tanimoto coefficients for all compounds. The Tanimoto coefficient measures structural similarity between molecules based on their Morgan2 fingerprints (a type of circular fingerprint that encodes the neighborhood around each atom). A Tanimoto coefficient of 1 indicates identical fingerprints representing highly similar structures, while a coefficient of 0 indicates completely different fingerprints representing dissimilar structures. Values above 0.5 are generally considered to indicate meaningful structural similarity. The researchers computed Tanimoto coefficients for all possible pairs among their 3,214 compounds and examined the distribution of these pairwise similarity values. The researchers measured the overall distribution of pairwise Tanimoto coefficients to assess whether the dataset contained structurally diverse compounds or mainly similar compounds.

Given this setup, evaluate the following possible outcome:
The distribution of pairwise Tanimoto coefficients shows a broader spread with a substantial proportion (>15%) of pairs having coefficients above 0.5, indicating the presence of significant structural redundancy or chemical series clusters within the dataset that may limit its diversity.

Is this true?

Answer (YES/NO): NO